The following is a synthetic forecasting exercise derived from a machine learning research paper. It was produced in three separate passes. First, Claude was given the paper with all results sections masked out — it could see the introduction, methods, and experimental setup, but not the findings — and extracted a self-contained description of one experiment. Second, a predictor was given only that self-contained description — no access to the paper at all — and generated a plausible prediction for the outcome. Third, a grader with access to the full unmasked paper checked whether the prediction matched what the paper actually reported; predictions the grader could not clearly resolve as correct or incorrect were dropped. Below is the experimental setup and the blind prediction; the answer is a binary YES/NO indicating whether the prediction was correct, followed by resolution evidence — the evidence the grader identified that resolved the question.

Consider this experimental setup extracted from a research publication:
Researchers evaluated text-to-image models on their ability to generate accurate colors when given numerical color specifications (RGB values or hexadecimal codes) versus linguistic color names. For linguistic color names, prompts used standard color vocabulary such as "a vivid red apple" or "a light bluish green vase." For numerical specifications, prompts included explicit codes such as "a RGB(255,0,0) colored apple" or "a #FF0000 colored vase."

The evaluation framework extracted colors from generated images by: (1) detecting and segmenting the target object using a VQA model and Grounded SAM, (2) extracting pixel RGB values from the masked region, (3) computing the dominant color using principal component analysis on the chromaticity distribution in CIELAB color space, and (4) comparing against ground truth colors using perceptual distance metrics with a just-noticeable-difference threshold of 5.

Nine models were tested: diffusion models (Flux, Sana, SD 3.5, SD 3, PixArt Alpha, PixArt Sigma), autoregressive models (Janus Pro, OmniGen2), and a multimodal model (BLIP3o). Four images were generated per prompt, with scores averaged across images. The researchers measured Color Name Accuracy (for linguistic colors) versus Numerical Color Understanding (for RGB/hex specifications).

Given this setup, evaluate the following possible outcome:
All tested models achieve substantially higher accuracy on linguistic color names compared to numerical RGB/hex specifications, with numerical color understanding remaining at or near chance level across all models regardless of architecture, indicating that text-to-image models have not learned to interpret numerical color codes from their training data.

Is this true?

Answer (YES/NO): NO